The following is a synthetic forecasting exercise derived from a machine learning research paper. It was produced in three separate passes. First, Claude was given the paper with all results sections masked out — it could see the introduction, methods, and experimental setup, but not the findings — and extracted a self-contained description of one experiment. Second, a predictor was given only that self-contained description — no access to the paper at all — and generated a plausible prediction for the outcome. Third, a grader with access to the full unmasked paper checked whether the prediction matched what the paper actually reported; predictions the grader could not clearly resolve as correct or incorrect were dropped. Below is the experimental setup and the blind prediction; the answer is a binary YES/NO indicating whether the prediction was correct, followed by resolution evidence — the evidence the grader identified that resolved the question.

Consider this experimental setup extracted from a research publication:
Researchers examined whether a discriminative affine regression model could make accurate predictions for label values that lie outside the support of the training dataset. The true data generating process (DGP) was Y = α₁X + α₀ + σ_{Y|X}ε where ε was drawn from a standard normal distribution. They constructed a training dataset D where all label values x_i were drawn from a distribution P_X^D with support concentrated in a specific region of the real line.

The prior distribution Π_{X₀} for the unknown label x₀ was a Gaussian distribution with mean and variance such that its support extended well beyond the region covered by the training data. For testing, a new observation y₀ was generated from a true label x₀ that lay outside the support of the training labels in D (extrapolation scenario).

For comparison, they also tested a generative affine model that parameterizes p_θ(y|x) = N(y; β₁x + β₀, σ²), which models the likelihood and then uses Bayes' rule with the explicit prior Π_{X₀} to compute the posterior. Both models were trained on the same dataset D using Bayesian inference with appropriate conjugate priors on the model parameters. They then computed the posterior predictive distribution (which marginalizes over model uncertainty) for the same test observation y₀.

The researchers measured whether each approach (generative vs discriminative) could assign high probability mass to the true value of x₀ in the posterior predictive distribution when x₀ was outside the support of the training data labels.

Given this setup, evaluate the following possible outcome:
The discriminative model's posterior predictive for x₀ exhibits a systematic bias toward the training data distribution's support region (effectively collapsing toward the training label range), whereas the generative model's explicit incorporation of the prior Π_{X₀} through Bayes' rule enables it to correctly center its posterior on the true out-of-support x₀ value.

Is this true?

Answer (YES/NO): YES